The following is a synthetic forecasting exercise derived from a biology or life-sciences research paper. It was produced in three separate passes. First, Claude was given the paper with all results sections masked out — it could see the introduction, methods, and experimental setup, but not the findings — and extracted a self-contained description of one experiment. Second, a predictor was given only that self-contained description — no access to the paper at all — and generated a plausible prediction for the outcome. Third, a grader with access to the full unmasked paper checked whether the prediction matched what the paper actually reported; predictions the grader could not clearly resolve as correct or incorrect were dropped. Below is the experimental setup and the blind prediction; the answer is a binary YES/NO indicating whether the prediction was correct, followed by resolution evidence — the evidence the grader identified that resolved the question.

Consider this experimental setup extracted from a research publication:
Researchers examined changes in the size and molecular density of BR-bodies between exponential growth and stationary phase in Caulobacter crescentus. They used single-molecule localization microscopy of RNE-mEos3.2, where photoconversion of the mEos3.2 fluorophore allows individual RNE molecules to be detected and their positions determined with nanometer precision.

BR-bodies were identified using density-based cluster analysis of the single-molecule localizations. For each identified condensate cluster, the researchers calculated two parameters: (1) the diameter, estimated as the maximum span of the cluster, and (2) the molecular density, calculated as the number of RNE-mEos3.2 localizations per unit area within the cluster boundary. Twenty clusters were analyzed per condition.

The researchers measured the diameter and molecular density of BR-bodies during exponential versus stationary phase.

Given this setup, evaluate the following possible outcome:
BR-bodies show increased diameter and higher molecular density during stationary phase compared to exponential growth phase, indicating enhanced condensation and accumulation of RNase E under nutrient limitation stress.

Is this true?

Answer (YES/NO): NO